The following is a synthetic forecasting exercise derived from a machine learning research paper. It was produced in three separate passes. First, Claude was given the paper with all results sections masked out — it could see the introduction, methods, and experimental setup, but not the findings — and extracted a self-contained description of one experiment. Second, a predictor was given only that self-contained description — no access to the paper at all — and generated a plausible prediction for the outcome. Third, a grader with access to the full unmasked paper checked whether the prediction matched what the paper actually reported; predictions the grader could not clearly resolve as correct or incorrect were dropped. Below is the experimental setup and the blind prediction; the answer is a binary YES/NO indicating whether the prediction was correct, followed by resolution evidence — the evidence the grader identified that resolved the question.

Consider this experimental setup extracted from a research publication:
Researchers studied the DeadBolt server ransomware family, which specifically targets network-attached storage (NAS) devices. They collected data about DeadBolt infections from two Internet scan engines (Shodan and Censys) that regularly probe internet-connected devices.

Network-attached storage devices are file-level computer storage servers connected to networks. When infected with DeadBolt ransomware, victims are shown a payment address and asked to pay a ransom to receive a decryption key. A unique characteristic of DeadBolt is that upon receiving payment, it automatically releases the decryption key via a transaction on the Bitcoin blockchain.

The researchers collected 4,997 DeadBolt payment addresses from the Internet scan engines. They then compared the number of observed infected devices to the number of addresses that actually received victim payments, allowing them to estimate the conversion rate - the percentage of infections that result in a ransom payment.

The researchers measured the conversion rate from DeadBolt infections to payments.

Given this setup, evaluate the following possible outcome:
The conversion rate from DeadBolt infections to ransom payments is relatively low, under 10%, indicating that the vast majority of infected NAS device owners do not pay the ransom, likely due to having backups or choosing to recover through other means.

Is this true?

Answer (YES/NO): YES